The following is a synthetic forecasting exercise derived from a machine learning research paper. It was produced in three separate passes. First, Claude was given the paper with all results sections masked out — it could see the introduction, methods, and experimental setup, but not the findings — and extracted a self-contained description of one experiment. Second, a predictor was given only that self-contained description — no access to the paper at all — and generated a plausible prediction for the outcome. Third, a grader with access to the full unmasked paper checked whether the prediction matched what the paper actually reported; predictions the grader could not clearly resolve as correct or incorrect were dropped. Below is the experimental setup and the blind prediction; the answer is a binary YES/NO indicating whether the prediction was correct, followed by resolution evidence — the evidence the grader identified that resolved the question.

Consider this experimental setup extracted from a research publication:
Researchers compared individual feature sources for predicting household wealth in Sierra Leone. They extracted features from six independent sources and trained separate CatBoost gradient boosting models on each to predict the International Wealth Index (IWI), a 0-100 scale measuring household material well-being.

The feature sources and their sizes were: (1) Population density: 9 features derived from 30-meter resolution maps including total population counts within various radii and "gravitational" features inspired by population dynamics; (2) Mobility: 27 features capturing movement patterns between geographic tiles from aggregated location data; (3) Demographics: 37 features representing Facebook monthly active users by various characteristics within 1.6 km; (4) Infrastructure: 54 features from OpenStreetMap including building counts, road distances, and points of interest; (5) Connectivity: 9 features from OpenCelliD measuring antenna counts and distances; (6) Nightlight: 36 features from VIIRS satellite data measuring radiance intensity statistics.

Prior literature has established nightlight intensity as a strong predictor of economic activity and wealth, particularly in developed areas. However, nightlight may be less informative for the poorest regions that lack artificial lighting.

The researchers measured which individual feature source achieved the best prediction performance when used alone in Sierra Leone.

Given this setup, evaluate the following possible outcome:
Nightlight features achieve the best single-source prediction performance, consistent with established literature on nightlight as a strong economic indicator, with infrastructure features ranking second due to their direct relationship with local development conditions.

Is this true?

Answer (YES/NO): NO